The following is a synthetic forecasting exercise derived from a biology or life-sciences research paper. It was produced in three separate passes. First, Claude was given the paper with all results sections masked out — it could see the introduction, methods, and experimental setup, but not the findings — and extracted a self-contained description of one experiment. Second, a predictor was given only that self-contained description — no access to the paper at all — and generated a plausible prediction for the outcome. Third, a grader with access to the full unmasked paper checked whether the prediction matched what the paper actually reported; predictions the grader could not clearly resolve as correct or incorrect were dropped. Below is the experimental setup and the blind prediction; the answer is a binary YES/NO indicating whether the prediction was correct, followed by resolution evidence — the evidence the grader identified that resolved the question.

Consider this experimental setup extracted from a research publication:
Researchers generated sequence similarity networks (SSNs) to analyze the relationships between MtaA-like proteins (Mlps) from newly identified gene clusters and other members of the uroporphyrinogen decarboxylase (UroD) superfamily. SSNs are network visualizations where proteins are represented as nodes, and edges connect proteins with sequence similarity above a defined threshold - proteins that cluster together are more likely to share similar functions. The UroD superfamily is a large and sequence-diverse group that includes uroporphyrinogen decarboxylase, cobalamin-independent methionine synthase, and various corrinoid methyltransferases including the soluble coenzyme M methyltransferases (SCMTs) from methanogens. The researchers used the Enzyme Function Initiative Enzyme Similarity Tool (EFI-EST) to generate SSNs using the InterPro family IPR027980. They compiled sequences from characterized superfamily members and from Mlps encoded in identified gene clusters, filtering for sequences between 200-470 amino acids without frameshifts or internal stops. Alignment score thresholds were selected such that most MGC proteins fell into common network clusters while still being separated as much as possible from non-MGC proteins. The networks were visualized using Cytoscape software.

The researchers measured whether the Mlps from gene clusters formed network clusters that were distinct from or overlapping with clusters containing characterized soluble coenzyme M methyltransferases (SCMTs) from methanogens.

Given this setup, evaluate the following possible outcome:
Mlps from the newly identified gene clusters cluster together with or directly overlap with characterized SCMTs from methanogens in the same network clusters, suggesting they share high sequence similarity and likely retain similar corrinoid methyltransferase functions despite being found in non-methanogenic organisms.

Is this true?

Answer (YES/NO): NO